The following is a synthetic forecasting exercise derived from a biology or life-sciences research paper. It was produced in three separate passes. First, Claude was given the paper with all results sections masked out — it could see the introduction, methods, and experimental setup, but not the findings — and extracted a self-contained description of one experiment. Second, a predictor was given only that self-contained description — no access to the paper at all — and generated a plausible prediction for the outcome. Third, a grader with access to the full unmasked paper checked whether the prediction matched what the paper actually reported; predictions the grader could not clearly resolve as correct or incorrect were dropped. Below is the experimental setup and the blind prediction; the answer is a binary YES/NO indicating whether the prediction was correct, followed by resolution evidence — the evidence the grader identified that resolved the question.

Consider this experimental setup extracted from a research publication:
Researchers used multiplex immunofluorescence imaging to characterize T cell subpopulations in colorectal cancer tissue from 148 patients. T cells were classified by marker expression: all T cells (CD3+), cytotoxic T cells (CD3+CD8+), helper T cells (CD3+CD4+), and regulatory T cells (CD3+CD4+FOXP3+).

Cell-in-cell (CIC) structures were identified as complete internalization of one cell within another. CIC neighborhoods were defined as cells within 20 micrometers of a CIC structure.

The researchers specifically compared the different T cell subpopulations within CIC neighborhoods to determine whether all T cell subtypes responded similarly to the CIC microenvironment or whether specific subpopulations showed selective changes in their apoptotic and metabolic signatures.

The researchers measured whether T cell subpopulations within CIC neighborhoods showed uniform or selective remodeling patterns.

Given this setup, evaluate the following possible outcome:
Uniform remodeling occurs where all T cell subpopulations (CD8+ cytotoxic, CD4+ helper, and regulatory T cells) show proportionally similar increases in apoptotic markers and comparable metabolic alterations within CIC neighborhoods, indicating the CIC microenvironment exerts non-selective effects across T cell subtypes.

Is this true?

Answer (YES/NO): NO